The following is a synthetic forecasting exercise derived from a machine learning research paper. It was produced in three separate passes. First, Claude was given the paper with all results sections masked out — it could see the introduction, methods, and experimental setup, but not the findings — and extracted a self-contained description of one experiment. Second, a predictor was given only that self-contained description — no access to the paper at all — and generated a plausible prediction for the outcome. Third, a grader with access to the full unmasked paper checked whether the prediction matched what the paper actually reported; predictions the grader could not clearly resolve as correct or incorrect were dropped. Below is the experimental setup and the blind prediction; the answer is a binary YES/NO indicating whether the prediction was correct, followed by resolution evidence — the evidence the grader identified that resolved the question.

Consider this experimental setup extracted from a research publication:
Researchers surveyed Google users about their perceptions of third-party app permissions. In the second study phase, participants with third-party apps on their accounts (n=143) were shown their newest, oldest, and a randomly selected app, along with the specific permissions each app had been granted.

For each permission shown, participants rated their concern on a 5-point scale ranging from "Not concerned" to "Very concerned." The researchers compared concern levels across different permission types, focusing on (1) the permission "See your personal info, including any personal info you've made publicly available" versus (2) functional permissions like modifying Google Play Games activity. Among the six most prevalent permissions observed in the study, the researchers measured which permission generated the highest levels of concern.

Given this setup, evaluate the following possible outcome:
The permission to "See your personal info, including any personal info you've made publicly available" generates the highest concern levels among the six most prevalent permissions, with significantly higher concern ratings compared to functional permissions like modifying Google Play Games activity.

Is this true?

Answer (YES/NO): NO